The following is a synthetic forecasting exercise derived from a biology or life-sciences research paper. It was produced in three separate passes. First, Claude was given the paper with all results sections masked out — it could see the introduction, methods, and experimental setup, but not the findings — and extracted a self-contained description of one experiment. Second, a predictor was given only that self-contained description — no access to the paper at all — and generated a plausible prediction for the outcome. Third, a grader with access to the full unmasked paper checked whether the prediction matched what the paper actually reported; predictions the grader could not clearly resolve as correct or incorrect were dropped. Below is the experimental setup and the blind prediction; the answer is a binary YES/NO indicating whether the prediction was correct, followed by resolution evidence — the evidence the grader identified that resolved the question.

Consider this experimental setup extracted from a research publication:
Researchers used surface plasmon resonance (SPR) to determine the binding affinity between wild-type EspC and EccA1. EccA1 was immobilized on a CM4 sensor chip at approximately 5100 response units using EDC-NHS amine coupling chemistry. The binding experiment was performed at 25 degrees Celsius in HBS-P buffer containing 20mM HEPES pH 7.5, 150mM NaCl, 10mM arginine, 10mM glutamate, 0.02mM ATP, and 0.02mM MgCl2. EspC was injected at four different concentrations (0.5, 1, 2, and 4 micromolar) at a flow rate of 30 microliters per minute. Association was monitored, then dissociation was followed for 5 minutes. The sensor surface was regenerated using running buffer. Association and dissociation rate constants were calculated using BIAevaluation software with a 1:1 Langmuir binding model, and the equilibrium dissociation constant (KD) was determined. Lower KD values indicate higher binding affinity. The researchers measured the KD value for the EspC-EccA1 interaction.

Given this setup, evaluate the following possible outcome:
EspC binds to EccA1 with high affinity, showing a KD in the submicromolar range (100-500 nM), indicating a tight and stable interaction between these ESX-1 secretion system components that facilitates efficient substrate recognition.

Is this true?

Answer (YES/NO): YES